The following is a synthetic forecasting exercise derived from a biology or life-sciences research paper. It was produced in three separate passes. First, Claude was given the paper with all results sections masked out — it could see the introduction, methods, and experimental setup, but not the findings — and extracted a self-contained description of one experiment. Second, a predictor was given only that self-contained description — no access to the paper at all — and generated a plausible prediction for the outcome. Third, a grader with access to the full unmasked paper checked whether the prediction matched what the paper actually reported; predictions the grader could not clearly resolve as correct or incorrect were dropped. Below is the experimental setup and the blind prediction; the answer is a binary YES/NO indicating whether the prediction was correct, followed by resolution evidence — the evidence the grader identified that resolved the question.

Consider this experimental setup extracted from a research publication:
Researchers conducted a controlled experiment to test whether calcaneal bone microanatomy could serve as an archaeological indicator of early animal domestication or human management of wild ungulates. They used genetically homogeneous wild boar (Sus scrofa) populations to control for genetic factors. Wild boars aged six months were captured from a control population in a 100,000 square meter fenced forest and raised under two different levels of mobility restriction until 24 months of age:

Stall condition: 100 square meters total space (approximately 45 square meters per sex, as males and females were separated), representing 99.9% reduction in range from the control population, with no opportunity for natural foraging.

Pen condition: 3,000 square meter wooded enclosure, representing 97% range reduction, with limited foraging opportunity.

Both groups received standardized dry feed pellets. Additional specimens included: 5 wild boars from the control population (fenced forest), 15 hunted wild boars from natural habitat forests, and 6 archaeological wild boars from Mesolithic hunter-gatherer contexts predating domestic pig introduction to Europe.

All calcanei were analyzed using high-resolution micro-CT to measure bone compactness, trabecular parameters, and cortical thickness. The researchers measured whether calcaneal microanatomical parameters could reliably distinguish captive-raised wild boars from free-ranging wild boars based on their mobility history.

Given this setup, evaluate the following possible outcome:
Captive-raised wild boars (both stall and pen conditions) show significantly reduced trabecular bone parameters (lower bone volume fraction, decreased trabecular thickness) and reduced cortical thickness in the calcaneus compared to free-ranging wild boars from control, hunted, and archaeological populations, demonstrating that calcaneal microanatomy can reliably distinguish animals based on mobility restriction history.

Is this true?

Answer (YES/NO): NO